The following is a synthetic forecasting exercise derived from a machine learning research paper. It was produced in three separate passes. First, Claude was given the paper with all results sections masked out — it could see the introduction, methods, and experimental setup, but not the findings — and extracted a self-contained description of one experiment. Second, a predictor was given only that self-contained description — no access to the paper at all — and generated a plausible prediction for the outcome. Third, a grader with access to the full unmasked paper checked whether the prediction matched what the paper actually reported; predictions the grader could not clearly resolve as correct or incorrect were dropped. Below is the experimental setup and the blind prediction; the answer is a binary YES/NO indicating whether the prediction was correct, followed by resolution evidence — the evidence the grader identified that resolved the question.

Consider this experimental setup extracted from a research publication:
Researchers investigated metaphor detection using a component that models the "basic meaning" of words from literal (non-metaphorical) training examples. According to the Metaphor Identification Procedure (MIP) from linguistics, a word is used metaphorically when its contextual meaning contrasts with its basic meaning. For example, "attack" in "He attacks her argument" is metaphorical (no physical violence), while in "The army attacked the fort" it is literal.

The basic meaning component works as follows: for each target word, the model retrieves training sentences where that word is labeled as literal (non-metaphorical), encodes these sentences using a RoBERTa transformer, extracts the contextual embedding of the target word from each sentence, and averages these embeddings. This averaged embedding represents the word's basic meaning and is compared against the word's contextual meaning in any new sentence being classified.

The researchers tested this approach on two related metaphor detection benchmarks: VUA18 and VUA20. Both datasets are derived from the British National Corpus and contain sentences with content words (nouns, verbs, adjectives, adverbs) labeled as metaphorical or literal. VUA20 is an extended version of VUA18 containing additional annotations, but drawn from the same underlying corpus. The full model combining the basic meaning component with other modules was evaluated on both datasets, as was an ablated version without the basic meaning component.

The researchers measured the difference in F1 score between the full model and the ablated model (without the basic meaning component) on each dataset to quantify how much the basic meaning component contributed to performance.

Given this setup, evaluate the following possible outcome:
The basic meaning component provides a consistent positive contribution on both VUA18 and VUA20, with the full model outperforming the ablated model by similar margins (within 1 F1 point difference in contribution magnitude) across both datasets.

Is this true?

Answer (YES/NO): YES